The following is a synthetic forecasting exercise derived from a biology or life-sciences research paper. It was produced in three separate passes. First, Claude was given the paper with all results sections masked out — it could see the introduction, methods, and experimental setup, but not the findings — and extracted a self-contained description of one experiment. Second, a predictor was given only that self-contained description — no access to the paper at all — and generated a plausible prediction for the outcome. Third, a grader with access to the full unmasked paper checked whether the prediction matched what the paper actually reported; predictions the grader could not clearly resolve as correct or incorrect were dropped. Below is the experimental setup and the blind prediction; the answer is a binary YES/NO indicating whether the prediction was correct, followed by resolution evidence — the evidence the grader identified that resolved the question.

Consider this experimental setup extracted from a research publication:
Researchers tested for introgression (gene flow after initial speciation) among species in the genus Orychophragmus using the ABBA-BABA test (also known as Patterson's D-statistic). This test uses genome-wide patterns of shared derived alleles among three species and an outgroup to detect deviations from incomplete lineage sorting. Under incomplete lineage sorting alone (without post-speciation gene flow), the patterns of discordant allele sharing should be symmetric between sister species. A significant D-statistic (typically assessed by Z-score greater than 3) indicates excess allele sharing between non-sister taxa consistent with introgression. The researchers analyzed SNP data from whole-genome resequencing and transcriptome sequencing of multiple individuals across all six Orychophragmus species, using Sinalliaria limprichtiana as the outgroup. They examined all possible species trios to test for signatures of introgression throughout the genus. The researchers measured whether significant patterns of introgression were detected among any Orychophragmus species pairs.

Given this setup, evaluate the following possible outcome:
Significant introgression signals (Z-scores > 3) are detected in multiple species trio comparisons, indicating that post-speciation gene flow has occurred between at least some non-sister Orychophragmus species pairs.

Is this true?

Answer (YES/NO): YES